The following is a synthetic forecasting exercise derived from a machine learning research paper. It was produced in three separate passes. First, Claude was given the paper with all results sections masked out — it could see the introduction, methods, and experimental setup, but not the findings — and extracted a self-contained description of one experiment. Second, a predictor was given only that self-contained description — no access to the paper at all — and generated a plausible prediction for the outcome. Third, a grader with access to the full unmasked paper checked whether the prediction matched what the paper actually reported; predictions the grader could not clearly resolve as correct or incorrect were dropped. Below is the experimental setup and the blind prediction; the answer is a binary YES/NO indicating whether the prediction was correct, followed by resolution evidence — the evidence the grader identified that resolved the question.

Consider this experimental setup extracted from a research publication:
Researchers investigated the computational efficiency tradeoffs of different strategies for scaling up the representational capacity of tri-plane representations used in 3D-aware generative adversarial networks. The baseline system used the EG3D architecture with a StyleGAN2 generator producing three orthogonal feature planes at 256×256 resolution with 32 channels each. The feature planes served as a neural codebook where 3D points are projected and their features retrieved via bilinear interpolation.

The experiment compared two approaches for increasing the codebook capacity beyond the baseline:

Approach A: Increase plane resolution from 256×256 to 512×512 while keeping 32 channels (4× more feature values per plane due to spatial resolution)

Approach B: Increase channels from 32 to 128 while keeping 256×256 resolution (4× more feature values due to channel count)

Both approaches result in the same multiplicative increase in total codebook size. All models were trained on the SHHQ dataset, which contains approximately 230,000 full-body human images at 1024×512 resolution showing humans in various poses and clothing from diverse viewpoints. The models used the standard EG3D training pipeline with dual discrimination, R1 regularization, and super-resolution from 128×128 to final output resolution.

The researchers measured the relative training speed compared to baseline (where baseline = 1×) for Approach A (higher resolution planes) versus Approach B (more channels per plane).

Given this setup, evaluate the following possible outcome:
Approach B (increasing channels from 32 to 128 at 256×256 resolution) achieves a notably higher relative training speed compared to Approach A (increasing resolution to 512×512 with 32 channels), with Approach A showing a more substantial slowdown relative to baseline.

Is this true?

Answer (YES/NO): NO